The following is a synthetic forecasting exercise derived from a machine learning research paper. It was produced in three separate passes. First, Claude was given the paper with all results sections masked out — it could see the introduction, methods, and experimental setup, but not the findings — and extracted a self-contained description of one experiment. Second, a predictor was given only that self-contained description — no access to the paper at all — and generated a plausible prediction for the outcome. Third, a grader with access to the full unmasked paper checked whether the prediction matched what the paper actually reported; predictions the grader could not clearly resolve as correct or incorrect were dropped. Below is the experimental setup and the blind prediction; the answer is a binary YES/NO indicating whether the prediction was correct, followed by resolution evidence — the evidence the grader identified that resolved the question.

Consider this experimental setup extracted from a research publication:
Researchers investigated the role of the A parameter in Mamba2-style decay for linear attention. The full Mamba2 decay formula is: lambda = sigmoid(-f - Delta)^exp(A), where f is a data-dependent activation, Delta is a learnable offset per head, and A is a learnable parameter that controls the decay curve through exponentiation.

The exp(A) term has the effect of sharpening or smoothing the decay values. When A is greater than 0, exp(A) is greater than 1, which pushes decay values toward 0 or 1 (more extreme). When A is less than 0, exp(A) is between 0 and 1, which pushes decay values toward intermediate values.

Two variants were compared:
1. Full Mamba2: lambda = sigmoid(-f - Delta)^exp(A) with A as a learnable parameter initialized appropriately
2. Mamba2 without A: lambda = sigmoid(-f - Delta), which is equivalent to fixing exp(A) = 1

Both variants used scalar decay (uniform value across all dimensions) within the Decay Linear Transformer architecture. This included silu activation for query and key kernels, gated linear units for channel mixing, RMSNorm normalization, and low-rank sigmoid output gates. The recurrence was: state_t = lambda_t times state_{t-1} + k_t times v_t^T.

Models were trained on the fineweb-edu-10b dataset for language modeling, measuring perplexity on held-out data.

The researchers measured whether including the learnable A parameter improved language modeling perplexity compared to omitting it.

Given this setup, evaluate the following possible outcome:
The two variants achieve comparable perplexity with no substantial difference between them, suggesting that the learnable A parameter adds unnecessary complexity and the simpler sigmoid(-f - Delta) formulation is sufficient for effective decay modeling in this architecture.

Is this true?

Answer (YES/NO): YES